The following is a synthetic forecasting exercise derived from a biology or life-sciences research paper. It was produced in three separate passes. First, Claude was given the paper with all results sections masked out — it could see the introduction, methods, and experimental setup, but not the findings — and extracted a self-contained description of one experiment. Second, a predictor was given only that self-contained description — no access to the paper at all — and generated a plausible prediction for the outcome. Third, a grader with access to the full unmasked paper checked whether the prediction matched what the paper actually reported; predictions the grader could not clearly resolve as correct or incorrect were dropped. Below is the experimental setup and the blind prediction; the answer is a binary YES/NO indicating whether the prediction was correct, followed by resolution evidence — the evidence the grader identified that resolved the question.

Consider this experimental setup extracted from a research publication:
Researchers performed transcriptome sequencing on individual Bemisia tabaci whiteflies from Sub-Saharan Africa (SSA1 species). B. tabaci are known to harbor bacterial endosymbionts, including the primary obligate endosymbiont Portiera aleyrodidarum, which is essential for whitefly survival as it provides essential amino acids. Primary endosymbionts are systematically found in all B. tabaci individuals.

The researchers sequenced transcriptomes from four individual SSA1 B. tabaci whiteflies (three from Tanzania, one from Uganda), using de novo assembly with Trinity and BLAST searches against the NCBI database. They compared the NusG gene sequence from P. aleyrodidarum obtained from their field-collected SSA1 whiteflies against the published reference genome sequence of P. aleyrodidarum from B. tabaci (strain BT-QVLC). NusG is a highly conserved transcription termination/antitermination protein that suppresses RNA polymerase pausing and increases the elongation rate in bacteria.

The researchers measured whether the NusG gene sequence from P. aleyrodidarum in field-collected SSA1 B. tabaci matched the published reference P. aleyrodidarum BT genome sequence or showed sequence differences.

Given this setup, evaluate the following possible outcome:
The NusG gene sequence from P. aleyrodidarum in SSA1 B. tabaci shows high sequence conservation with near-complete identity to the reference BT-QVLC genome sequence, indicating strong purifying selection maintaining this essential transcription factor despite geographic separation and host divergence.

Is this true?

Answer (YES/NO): NO